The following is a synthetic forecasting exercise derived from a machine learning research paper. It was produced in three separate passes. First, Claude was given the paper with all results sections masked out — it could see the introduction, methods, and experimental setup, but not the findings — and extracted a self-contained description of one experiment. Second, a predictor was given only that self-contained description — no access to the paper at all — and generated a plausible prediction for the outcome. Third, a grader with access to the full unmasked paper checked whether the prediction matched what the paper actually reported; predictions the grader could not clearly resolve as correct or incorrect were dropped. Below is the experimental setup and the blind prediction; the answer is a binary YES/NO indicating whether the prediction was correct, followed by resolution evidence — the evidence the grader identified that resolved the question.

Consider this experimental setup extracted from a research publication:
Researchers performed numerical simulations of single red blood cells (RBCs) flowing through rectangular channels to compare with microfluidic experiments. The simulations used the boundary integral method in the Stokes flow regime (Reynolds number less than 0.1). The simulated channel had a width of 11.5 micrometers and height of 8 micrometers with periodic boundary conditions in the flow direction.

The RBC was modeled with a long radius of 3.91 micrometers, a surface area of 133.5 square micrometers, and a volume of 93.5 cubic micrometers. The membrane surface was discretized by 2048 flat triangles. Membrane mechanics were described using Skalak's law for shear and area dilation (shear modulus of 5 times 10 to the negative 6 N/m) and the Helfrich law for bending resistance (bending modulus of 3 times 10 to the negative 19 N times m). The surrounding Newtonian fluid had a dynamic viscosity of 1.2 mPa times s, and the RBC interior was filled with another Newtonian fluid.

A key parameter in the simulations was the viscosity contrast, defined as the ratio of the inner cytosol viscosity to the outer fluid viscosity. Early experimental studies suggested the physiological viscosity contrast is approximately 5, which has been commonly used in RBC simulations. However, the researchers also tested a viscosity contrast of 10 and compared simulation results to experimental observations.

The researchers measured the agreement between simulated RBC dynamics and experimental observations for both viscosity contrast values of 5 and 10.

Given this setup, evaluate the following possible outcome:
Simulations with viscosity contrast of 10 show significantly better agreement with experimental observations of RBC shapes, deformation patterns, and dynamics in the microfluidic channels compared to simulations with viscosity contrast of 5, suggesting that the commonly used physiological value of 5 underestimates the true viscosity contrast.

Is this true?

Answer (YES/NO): YES